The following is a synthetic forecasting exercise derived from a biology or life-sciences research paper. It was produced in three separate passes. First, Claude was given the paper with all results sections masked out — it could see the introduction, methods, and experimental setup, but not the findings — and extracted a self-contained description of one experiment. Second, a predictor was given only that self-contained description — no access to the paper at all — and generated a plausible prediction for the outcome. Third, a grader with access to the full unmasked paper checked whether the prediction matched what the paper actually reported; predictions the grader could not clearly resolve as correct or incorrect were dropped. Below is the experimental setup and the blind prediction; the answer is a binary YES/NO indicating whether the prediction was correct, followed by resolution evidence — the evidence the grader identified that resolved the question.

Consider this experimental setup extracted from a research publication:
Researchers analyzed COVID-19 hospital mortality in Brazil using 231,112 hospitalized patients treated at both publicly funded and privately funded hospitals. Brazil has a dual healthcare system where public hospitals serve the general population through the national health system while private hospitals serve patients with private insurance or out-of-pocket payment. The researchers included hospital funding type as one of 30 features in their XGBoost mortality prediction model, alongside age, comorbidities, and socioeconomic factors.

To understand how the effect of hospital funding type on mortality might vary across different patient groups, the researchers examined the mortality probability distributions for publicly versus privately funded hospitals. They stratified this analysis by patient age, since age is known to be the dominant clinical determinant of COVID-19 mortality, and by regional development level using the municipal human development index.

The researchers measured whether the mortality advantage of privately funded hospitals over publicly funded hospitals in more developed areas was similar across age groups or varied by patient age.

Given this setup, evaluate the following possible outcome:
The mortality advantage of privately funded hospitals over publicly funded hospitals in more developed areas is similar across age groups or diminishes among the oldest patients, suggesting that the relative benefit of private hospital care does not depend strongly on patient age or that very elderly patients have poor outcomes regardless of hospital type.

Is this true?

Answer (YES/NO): YES